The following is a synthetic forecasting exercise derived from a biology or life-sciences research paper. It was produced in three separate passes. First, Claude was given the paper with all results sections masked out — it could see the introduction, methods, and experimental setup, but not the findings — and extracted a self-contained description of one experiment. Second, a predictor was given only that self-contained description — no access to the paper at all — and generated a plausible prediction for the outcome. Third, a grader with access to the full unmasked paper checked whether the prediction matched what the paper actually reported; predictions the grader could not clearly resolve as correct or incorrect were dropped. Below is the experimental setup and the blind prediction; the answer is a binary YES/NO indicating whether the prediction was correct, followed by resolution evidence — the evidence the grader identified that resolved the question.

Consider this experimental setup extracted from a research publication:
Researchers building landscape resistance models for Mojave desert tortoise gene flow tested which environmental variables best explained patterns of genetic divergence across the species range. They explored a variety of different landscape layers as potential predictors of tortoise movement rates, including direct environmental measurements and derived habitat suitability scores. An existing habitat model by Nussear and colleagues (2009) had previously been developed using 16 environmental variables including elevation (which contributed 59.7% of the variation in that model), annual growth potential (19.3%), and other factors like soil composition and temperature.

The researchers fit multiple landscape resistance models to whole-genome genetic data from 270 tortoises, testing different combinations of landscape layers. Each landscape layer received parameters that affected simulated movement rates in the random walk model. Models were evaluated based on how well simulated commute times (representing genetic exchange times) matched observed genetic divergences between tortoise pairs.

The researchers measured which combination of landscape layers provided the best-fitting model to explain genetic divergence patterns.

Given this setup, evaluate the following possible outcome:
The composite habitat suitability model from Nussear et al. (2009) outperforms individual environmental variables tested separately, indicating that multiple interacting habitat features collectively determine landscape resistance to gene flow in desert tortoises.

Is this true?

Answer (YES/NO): NO